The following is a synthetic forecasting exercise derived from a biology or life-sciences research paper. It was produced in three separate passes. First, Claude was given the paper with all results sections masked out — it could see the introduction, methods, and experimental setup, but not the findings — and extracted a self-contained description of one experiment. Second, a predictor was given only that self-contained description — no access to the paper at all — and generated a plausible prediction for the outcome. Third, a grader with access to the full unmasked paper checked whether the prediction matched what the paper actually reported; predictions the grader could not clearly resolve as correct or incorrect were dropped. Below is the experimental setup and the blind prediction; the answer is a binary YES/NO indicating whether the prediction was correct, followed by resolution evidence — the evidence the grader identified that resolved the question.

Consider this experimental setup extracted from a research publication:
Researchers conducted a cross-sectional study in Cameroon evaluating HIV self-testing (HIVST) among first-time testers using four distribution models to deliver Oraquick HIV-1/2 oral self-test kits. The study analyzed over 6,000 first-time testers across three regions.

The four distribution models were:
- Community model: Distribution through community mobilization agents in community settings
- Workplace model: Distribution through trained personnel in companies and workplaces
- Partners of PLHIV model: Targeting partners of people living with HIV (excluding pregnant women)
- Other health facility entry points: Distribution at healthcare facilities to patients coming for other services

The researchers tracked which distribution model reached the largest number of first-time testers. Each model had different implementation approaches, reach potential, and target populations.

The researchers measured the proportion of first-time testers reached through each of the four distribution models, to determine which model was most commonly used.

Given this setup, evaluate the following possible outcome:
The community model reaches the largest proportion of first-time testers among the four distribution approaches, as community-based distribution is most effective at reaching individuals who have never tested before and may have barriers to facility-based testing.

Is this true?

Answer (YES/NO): YES